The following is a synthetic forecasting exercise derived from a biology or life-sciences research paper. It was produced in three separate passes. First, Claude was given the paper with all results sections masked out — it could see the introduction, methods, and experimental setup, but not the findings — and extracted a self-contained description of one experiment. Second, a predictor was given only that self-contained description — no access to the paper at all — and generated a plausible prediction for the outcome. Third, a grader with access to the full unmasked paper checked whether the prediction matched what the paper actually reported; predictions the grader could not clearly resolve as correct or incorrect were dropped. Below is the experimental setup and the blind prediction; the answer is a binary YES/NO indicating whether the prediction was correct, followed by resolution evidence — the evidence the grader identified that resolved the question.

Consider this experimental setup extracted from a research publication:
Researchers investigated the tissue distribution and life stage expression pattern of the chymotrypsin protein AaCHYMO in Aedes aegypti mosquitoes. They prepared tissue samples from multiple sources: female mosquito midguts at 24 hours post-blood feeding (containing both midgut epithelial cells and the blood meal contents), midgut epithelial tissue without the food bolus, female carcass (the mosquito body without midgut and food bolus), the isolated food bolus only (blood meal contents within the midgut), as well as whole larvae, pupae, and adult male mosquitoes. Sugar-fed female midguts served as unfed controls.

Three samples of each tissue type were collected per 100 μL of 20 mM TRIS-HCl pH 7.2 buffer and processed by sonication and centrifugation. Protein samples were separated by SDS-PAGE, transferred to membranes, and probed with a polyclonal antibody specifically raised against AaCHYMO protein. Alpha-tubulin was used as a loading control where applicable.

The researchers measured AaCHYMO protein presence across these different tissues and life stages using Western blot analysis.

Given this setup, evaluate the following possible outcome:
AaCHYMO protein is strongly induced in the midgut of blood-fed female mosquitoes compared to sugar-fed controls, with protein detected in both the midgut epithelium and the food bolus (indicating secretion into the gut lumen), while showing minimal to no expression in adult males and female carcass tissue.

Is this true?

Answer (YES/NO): NO